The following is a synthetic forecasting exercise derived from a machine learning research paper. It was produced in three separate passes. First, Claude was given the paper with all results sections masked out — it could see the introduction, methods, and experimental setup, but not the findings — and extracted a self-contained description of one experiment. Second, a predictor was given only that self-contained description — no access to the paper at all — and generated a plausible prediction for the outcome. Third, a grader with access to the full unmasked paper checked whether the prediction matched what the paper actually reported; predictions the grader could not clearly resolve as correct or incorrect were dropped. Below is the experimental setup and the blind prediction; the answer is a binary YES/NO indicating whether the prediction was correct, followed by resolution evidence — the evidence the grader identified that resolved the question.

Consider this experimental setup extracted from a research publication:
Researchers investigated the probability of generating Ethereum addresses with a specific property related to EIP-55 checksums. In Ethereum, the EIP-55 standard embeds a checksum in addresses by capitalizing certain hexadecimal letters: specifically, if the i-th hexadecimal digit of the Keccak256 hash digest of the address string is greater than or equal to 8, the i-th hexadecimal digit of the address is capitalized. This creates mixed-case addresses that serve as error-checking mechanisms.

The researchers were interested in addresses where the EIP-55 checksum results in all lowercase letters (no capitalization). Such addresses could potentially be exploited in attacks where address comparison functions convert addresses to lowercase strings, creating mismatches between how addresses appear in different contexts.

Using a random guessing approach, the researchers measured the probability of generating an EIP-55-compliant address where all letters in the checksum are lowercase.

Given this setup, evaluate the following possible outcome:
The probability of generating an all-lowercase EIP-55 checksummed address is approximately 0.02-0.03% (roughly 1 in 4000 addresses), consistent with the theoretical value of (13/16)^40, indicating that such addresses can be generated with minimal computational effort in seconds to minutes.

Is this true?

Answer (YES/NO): YES